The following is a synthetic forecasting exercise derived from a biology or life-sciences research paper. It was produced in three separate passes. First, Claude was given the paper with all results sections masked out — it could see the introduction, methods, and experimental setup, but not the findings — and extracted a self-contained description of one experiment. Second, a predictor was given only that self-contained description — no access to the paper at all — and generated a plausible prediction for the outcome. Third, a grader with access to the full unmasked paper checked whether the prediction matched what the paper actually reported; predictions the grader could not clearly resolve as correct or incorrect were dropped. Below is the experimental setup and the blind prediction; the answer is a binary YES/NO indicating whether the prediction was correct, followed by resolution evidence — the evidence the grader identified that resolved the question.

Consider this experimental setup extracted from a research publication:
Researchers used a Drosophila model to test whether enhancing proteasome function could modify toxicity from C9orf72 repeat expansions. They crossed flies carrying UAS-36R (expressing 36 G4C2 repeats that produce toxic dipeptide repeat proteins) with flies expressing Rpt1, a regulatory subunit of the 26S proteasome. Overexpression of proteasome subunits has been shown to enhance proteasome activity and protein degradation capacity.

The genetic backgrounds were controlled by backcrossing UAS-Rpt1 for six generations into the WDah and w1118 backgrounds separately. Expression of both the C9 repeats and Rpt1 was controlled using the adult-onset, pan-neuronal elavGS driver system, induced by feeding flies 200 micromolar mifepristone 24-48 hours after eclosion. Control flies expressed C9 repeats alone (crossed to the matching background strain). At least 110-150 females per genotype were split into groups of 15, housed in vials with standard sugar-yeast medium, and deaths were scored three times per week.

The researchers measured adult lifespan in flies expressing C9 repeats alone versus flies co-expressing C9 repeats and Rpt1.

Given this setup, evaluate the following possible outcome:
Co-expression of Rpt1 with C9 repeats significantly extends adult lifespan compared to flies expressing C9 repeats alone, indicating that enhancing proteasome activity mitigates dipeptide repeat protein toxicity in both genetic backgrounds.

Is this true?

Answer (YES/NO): NO